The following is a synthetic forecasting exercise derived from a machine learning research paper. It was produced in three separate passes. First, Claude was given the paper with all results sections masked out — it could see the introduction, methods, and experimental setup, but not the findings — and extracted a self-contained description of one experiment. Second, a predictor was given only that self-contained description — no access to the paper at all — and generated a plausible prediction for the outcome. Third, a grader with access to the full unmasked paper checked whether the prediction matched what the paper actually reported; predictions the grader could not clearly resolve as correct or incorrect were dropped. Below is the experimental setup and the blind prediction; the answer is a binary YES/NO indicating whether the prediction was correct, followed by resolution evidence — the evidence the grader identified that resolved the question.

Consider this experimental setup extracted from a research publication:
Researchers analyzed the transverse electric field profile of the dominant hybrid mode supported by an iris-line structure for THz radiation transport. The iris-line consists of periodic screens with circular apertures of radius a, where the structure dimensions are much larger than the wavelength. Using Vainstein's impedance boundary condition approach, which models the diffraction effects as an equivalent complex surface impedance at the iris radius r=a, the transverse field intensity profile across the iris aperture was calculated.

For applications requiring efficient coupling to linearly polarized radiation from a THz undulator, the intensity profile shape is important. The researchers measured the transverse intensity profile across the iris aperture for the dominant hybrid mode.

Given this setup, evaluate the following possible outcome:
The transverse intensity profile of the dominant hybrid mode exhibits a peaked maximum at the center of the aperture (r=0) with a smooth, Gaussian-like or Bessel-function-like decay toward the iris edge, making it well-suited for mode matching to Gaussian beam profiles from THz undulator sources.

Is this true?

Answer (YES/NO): YES